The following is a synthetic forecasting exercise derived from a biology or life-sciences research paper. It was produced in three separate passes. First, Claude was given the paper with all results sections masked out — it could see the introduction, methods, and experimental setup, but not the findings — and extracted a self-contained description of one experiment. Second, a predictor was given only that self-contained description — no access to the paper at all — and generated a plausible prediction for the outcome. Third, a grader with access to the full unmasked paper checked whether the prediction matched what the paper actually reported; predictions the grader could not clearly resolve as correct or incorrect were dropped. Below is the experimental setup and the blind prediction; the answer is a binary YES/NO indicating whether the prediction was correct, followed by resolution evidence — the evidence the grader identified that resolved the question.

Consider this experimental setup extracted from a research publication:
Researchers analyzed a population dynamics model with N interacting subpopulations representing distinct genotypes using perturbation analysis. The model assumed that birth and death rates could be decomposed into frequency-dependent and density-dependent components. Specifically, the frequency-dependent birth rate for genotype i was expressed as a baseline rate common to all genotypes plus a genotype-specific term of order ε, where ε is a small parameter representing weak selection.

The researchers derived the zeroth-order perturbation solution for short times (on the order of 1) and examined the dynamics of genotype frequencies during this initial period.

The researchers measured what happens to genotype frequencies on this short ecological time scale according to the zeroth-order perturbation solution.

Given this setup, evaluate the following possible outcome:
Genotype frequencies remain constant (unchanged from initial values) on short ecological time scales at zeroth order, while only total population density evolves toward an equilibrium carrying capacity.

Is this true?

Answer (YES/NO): YES